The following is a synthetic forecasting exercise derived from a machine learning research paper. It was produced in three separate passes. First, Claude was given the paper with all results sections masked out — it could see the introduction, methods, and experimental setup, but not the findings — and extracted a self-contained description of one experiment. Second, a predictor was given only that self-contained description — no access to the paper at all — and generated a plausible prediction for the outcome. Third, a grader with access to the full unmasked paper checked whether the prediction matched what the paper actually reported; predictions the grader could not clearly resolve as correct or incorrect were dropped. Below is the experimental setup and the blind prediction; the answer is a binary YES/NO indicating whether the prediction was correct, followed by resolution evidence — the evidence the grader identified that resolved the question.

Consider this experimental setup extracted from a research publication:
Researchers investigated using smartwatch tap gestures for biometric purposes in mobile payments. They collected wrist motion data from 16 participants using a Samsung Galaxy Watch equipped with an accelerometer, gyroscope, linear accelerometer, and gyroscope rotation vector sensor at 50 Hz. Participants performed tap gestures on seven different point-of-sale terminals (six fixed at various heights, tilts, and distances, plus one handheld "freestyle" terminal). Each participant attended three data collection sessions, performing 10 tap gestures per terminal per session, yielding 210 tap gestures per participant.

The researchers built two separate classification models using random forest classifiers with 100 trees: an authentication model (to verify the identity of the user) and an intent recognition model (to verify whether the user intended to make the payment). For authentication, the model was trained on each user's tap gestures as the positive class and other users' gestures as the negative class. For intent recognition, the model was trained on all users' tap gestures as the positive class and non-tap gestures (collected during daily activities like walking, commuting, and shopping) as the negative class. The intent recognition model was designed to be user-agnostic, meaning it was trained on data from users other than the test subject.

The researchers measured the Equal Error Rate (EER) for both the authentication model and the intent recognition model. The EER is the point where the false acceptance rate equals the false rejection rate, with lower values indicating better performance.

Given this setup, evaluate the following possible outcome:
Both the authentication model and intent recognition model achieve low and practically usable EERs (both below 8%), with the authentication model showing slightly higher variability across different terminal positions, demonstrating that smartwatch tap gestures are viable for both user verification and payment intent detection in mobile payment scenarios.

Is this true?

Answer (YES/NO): NO